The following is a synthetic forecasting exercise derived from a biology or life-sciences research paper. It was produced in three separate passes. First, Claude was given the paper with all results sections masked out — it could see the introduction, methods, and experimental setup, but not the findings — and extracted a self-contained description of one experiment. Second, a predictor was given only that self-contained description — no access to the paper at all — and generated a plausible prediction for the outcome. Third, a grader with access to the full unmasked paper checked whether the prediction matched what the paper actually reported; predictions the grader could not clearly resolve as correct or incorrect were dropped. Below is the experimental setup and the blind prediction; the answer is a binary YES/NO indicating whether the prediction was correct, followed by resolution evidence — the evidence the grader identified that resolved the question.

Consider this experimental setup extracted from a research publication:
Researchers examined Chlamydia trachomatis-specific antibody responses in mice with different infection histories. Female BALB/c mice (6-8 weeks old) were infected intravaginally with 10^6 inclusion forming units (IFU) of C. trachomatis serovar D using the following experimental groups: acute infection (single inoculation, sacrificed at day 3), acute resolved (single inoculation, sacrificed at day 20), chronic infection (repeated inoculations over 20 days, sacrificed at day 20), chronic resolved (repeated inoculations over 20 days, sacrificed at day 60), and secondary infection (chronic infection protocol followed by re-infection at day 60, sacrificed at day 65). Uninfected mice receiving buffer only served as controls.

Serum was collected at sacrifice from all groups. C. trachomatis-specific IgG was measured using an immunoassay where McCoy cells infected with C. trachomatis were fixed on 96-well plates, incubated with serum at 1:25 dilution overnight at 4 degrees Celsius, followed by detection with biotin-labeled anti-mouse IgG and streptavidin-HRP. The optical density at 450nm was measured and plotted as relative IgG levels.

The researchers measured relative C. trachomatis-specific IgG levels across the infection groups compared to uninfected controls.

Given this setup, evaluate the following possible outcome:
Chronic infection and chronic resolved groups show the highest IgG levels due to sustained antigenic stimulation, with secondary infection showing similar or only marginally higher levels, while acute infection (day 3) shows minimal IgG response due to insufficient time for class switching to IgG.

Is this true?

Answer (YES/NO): NO